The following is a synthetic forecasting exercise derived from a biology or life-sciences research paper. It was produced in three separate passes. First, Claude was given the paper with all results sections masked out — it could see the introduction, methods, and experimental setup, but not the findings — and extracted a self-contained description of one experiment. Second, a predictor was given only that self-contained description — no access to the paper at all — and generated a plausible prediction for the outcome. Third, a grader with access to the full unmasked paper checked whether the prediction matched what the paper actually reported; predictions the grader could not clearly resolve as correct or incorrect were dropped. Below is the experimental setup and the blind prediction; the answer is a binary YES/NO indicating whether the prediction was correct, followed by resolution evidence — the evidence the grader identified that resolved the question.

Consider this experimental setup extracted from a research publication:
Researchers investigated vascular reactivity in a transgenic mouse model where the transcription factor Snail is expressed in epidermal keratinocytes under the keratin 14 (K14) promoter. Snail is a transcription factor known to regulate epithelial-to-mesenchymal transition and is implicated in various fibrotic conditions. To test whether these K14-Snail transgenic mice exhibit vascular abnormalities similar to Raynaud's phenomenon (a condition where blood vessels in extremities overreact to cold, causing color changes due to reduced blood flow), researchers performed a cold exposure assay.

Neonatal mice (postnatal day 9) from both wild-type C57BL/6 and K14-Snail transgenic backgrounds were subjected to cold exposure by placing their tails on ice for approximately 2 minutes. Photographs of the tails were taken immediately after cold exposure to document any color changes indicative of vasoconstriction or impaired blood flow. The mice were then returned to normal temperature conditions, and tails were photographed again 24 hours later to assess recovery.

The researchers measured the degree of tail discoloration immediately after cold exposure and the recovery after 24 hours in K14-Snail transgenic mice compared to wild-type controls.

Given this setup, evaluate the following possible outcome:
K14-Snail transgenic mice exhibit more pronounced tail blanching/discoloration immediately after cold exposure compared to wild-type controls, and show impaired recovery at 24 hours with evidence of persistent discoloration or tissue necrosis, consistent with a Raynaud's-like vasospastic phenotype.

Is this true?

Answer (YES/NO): NO